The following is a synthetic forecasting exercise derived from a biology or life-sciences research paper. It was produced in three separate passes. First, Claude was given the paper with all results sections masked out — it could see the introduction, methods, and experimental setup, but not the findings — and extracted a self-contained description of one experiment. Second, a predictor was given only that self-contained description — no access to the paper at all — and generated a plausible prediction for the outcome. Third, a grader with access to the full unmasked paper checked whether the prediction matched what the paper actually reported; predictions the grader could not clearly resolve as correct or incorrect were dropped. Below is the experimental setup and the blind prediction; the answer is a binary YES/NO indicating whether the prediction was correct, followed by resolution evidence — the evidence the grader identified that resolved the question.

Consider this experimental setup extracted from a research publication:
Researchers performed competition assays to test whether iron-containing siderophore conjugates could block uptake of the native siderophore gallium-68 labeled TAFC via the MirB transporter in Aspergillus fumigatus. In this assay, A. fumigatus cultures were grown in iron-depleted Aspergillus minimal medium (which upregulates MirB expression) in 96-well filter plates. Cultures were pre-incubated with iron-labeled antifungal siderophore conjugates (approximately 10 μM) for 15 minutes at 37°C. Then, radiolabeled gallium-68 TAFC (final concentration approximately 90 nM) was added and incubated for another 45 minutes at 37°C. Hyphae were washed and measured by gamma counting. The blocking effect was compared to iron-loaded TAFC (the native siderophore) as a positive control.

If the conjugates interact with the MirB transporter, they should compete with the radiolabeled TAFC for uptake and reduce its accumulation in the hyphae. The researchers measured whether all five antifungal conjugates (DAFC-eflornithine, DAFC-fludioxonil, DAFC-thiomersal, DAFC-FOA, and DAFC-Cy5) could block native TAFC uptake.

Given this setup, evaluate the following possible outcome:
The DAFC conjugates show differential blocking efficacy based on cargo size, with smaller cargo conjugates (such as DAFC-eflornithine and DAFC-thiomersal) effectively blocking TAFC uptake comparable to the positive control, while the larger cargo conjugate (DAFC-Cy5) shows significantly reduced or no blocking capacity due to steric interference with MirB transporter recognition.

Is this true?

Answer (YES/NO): NO